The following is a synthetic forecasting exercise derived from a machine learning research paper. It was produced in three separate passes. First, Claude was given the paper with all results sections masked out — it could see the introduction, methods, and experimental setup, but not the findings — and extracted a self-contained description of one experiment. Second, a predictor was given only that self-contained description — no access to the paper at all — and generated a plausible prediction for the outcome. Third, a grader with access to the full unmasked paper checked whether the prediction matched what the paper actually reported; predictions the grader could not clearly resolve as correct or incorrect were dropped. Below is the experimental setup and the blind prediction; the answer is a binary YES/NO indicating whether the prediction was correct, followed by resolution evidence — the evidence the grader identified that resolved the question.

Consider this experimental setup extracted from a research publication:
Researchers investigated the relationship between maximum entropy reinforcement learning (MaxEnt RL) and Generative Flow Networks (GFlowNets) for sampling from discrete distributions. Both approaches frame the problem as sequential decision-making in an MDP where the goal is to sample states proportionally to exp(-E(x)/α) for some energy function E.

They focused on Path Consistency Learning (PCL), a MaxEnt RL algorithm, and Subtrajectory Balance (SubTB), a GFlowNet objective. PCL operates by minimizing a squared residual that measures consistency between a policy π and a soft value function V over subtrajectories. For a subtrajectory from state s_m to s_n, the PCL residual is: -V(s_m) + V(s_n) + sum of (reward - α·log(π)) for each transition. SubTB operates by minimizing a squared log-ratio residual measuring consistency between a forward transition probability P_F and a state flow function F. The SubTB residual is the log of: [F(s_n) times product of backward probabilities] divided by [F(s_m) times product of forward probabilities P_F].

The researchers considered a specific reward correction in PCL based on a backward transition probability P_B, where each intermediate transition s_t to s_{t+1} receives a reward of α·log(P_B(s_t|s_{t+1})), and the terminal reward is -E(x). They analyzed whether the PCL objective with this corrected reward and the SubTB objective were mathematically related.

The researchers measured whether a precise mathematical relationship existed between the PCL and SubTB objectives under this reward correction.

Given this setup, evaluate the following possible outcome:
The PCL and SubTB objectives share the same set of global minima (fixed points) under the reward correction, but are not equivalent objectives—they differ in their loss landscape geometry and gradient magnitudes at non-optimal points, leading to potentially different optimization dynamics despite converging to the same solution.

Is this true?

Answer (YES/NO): NO